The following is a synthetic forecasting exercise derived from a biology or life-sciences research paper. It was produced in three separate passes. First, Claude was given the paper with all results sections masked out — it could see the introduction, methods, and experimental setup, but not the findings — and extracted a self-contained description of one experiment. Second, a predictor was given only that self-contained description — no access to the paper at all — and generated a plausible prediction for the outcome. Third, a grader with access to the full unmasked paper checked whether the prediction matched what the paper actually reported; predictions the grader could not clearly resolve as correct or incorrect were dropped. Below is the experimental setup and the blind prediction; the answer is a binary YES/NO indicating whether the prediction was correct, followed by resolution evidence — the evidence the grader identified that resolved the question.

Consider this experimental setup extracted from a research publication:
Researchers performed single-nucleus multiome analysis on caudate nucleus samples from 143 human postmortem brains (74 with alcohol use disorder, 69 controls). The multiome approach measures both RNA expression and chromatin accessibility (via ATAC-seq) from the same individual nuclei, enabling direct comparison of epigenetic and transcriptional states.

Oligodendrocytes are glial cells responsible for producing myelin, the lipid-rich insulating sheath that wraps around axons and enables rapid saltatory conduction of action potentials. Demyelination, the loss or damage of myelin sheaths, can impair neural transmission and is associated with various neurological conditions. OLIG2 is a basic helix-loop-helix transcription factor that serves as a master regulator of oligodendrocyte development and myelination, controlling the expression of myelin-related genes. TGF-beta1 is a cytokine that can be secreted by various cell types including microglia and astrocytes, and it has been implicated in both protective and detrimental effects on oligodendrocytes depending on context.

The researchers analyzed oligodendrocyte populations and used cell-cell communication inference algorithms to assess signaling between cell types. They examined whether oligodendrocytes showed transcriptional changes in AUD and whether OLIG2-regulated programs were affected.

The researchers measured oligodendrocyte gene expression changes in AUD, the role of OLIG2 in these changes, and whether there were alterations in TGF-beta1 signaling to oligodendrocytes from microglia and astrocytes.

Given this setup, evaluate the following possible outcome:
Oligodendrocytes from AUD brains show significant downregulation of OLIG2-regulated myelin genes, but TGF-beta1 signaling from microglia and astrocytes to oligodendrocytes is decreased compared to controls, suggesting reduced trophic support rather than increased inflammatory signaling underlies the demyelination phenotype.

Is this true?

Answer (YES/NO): NO